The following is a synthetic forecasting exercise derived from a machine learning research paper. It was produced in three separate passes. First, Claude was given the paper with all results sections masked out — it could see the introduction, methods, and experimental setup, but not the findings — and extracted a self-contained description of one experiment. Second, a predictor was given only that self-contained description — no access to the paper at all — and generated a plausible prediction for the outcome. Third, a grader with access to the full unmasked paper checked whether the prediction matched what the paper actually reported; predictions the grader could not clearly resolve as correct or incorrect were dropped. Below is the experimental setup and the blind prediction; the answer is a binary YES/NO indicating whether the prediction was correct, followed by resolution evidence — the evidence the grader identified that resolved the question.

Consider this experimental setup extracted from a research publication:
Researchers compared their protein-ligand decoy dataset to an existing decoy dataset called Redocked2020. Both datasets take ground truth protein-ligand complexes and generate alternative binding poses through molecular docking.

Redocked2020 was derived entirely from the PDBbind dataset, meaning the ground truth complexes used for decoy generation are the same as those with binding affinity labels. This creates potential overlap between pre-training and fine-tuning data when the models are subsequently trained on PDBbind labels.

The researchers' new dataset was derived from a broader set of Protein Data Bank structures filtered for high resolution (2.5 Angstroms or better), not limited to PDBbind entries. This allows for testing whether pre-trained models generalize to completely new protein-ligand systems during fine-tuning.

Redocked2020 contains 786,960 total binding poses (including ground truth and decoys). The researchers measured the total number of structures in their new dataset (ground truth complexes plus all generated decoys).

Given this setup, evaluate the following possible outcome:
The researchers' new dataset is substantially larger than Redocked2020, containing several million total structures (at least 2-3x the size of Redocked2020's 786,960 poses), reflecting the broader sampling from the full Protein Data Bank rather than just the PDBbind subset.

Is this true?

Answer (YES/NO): YES